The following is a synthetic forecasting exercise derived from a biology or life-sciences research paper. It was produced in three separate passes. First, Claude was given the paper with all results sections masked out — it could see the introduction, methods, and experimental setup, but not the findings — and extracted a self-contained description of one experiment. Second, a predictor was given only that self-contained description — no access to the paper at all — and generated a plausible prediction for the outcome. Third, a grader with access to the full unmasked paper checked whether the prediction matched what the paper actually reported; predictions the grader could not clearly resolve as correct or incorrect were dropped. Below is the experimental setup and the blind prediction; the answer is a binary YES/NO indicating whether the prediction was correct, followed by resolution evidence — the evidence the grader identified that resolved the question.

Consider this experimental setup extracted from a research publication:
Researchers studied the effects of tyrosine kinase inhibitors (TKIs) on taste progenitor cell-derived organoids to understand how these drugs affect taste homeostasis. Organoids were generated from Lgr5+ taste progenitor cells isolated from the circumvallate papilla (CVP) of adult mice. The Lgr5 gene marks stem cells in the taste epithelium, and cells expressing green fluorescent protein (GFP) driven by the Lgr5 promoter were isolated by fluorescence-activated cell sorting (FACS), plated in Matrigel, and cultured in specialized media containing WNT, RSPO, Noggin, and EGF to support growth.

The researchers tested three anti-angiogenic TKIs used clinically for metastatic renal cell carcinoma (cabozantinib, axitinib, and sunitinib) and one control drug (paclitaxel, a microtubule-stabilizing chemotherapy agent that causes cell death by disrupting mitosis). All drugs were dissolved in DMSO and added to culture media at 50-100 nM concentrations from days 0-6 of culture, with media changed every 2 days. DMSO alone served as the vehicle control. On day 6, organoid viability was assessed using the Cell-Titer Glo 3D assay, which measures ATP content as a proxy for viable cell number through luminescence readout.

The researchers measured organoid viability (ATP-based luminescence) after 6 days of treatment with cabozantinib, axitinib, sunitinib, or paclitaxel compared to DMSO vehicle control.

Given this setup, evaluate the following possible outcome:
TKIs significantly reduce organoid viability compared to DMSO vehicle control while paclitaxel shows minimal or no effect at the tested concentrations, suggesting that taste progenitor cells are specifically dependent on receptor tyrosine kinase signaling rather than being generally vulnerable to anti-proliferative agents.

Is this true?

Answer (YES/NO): NO